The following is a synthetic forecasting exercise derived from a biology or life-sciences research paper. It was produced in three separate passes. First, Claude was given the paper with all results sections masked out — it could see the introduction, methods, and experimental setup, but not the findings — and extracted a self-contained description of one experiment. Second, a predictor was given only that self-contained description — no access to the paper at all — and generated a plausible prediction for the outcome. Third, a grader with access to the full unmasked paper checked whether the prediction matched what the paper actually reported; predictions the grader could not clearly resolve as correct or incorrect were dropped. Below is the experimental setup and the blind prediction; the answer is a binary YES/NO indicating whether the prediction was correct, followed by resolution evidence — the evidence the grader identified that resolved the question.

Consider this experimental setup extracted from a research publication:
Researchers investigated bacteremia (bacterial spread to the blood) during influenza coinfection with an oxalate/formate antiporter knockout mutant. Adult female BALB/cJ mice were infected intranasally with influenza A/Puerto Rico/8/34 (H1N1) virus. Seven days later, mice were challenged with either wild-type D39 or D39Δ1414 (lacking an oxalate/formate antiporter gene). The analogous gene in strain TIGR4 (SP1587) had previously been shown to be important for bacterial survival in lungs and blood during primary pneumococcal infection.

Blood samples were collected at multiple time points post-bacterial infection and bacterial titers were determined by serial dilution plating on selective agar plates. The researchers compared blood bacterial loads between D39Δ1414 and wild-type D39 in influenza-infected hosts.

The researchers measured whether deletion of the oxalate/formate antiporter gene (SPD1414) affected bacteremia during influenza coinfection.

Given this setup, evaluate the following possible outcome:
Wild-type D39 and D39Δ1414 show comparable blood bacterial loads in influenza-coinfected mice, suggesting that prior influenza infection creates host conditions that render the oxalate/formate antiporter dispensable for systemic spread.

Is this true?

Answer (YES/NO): NO